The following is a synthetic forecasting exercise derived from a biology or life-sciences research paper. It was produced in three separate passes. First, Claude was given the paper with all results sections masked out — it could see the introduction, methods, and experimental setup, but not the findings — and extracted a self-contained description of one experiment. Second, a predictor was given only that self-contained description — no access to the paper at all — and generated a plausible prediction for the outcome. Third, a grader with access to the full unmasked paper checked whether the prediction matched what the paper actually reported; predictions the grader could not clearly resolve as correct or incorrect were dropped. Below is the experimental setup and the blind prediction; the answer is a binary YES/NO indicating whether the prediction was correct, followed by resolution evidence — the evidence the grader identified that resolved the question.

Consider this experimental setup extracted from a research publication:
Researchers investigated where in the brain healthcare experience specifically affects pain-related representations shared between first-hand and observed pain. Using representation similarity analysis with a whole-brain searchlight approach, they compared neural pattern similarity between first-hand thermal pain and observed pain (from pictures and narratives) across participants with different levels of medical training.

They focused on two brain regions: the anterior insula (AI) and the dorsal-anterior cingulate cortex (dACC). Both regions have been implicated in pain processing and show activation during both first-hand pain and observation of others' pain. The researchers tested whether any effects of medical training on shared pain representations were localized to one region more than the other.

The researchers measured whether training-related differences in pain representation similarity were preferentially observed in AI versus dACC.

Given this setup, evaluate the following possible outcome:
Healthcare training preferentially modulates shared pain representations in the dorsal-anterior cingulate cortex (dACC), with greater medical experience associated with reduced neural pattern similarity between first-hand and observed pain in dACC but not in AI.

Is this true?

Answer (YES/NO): NO